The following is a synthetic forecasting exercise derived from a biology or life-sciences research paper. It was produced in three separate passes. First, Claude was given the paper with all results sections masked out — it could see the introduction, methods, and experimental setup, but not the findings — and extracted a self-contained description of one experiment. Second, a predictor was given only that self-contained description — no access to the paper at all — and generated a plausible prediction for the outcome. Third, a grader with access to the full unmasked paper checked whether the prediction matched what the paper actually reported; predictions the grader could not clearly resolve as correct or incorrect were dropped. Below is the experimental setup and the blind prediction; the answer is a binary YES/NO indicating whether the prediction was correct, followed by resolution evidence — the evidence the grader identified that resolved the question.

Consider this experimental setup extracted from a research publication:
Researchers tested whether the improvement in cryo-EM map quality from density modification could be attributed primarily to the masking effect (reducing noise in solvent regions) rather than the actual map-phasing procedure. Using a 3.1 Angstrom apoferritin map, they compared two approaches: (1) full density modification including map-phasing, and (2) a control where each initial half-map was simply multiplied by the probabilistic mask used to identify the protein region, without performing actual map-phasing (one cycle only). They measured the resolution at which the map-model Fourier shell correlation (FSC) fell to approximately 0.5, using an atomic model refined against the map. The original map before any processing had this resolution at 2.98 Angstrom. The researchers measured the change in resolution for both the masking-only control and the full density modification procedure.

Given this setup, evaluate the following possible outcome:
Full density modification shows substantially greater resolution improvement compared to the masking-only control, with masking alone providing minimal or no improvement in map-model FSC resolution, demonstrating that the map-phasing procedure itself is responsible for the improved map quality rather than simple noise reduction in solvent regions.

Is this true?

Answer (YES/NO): YES